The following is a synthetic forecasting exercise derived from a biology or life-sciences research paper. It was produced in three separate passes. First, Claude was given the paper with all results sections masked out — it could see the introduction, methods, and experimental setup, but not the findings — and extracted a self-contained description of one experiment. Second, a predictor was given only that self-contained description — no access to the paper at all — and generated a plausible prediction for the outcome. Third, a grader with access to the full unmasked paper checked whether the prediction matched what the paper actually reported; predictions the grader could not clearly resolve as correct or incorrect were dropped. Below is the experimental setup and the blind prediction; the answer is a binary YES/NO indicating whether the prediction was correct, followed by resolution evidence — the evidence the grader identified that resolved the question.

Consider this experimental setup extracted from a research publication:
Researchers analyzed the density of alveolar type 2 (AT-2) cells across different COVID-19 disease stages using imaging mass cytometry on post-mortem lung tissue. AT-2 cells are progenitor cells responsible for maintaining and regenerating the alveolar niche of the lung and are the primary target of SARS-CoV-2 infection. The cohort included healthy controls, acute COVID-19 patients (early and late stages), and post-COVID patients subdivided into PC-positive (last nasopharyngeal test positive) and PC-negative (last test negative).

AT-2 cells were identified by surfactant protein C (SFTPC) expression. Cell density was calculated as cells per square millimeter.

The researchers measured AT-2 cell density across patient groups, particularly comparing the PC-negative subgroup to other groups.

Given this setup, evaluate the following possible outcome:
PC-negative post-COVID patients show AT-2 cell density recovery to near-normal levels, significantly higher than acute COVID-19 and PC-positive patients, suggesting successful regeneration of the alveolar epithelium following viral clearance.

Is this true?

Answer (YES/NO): NO